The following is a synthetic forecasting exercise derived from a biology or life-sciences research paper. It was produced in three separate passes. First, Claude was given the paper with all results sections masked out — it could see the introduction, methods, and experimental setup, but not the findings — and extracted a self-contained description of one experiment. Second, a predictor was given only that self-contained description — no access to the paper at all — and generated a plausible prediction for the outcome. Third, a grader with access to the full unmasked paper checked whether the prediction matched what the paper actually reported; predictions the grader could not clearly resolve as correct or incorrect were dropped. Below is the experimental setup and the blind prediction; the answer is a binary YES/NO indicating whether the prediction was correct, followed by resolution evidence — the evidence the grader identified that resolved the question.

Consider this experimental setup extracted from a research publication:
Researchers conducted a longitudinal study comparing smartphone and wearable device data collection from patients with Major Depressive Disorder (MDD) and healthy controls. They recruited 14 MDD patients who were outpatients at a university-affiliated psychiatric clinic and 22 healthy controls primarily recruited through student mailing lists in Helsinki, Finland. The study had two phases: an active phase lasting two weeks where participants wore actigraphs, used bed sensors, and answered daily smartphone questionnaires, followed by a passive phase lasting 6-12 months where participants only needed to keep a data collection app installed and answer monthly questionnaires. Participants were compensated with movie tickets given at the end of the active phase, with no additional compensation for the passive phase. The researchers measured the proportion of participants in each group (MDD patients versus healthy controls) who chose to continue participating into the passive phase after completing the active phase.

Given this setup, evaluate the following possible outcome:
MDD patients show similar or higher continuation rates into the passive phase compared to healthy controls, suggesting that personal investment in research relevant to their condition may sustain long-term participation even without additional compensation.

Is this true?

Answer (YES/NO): NO